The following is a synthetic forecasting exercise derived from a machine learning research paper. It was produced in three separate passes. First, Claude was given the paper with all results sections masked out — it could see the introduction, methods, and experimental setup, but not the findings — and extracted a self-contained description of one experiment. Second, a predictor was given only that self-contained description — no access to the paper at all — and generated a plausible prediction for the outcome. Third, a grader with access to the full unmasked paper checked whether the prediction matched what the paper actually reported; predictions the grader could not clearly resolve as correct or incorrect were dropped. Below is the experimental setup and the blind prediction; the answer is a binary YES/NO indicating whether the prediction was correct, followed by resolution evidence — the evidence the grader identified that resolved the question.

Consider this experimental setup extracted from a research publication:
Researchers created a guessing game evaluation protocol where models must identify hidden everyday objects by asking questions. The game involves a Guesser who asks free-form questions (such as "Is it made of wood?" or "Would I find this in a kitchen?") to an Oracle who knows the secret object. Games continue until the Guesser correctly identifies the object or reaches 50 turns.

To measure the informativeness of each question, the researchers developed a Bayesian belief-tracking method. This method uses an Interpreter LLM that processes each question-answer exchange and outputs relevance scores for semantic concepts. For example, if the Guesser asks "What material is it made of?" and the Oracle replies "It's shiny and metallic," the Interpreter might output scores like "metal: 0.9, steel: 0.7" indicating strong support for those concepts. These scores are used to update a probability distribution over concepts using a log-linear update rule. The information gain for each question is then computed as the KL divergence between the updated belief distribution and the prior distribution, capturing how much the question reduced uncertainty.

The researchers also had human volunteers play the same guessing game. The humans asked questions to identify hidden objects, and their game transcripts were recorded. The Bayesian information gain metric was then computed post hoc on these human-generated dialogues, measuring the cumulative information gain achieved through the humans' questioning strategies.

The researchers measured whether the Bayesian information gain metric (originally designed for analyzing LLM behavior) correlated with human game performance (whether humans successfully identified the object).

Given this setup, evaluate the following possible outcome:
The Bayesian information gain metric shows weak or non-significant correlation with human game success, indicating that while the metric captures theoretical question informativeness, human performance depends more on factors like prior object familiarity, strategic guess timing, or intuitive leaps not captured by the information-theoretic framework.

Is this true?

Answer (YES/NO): NO